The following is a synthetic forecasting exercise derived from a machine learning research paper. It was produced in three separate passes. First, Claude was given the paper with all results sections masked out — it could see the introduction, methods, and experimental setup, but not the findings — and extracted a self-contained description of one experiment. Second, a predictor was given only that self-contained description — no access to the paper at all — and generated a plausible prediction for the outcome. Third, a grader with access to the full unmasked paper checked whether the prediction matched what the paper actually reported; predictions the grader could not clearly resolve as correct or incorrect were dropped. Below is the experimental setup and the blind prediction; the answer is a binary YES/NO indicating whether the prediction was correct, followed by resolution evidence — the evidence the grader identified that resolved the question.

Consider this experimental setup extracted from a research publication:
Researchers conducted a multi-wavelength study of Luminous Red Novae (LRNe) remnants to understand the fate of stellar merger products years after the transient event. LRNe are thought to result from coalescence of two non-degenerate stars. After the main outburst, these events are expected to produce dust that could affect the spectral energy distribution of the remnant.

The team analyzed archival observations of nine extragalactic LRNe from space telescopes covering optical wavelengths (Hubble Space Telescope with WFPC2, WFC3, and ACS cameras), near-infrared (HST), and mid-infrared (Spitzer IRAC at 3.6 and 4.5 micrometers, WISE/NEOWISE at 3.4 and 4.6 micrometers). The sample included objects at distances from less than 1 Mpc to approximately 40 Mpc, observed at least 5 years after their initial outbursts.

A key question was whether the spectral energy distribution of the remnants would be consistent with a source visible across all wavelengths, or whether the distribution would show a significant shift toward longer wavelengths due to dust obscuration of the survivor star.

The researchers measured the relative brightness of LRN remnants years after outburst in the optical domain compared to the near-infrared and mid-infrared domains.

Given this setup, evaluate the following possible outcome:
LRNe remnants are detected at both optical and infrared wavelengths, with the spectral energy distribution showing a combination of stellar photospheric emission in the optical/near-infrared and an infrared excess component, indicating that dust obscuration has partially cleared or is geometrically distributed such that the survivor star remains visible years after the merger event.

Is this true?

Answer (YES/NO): NO